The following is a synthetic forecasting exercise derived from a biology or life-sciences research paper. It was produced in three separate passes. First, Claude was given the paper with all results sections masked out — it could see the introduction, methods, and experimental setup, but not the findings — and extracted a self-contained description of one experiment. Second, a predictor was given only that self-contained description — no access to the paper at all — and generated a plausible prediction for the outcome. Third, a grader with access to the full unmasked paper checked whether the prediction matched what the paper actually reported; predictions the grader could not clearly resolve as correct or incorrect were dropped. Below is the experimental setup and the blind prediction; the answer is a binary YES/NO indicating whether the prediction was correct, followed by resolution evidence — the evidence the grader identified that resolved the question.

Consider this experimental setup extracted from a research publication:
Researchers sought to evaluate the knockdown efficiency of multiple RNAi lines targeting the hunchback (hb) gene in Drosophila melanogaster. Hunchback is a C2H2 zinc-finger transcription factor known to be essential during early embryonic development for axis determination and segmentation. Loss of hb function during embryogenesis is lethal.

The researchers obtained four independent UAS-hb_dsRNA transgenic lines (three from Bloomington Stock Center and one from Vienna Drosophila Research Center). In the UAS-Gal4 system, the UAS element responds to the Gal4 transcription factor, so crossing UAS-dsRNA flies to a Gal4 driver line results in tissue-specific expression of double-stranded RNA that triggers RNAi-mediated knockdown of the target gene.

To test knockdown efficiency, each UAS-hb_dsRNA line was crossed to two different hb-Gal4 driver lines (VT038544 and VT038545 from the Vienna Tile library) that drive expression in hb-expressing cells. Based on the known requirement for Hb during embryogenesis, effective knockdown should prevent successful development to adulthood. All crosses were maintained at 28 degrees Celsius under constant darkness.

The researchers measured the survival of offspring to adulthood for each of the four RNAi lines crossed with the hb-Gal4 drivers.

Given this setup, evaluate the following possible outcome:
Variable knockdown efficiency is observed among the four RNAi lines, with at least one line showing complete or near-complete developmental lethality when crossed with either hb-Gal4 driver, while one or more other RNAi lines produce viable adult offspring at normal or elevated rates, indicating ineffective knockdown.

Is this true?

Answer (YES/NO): YES